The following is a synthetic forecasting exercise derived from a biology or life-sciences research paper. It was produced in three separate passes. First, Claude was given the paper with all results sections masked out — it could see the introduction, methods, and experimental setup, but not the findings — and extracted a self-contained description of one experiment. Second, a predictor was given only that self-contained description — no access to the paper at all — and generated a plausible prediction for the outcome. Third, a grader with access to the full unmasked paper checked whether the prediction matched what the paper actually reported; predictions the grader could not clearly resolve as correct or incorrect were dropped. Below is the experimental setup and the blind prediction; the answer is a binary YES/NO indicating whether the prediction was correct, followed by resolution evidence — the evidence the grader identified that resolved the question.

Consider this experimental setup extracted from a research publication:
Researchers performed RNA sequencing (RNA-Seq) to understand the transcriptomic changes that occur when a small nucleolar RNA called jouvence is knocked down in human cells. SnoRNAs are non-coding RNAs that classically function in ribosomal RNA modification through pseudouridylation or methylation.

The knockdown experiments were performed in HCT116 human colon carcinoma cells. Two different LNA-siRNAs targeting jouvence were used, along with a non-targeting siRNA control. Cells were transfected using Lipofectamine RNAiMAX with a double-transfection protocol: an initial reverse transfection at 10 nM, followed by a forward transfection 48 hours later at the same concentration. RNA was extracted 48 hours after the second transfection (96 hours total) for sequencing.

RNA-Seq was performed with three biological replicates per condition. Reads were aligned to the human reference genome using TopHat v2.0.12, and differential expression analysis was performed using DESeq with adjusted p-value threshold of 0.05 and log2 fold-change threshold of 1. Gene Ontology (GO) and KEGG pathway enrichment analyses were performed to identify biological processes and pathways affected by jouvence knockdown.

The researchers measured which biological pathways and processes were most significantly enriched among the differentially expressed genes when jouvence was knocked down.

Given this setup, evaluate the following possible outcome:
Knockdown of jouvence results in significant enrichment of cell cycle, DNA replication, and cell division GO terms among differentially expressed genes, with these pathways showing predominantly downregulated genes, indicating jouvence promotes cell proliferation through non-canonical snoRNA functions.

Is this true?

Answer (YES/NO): NO